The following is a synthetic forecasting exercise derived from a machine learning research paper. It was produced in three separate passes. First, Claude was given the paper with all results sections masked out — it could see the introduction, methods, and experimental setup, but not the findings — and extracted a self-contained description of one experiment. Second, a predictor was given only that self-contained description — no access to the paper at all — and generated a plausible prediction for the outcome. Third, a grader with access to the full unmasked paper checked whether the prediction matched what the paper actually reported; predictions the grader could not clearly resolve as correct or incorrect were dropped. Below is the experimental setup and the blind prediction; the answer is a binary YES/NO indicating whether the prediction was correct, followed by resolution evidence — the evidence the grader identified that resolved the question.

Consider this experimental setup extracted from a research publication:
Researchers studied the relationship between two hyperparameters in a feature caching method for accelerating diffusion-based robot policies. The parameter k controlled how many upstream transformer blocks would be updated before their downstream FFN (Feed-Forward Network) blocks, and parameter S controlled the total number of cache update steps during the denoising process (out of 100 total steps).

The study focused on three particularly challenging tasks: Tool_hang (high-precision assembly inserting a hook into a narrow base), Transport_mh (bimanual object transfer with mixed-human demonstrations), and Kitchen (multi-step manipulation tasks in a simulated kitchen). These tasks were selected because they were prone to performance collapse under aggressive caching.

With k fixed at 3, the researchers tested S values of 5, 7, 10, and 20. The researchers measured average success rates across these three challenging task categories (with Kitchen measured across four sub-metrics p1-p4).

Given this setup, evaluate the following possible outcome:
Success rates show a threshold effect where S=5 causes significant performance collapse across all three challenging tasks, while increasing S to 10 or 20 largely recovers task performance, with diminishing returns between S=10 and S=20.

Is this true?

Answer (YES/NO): NO